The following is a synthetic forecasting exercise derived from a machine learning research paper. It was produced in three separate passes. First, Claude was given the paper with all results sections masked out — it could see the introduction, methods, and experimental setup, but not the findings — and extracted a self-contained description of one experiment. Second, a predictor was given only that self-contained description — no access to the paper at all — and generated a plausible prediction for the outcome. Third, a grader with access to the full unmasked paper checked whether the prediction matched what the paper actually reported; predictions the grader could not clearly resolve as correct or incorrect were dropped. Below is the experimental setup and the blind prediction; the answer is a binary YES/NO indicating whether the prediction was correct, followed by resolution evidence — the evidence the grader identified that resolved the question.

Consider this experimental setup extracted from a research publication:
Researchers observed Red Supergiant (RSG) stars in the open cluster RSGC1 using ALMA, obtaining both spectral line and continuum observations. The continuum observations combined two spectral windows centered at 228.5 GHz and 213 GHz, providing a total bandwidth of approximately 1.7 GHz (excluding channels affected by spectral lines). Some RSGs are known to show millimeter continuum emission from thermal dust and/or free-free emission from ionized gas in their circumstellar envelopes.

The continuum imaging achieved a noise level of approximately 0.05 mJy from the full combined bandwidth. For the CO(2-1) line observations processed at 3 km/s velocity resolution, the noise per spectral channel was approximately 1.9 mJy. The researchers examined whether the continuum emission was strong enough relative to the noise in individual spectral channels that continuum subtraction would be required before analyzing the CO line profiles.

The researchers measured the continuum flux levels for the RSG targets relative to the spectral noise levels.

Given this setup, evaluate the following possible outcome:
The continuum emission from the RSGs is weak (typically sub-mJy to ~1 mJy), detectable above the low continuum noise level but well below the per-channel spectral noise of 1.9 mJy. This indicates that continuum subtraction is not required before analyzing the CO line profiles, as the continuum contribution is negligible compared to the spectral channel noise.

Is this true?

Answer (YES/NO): YES